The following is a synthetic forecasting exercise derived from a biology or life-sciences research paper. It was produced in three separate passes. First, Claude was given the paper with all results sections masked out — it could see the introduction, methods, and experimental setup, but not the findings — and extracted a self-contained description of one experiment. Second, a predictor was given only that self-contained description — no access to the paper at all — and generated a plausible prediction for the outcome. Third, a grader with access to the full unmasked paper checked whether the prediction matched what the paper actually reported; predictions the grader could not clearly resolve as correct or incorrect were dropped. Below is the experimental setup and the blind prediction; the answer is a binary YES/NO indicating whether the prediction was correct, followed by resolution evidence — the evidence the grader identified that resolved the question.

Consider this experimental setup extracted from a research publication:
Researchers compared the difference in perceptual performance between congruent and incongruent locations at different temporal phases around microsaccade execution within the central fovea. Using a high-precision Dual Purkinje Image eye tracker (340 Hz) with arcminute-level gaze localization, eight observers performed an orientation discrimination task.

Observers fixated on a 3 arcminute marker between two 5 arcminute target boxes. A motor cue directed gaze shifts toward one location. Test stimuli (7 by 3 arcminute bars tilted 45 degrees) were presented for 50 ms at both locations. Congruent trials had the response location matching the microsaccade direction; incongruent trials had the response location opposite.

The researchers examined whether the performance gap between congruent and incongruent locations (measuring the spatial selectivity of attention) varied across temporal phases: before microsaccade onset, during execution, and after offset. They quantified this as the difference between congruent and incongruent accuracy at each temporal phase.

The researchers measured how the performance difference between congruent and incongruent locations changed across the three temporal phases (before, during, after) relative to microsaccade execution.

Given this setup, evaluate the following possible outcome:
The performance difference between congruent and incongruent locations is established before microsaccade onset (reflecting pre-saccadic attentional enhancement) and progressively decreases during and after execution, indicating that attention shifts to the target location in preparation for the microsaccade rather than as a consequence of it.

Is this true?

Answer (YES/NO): NO